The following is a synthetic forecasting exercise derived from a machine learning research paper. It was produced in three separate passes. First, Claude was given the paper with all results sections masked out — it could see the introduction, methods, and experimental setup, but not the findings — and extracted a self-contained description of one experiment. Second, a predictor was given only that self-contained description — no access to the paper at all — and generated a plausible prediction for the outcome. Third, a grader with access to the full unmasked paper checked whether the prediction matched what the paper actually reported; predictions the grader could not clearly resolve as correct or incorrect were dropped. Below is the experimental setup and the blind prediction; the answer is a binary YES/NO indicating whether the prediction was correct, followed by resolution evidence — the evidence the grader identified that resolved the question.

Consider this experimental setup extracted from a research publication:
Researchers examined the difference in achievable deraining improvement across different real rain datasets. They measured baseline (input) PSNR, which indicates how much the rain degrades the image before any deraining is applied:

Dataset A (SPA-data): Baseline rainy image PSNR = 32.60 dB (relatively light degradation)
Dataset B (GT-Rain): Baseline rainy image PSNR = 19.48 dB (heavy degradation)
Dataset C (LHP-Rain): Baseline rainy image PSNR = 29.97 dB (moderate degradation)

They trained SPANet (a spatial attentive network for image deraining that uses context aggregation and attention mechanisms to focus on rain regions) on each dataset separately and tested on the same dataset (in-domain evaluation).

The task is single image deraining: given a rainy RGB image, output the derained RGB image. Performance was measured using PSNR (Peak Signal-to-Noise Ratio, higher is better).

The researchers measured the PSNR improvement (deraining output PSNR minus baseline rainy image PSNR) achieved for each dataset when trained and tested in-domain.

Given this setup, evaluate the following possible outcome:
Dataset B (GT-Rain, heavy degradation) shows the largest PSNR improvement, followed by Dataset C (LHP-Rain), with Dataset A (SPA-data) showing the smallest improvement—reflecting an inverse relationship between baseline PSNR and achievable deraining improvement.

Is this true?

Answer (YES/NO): NO